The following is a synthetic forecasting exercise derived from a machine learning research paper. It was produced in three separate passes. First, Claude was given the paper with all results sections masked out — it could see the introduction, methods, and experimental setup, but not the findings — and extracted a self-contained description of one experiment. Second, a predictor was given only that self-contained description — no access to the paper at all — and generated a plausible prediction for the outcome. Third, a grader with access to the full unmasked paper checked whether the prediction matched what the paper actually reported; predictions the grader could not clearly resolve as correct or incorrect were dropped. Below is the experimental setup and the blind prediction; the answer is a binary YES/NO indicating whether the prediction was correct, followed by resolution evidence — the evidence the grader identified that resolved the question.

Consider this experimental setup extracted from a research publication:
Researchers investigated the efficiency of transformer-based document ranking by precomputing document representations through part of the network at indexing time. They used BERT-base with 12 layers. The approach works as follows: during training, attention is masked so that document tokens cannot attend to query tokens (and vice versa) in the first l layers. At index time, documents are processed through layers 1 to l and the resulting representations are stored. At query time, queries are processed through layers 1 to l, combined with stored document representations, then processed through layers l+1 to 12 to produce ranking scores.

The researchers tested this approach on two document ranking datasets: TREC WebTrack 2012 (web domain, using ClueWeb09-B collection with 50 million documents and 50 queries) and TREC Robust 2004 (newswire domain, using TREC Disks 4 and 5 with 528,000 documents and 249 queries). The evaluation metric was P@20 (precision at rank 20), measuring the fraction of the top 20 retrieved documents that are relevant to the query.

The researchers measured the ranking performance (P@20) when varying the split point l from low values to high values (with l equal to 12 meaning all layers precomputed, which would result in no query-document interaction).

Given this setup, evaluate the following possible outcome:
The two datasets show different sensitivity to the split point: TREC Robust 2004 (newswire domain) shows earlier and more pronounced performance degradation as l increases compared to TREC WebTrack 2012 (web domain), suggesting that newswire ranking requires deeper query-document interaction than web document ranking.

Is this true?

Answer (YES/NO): YES